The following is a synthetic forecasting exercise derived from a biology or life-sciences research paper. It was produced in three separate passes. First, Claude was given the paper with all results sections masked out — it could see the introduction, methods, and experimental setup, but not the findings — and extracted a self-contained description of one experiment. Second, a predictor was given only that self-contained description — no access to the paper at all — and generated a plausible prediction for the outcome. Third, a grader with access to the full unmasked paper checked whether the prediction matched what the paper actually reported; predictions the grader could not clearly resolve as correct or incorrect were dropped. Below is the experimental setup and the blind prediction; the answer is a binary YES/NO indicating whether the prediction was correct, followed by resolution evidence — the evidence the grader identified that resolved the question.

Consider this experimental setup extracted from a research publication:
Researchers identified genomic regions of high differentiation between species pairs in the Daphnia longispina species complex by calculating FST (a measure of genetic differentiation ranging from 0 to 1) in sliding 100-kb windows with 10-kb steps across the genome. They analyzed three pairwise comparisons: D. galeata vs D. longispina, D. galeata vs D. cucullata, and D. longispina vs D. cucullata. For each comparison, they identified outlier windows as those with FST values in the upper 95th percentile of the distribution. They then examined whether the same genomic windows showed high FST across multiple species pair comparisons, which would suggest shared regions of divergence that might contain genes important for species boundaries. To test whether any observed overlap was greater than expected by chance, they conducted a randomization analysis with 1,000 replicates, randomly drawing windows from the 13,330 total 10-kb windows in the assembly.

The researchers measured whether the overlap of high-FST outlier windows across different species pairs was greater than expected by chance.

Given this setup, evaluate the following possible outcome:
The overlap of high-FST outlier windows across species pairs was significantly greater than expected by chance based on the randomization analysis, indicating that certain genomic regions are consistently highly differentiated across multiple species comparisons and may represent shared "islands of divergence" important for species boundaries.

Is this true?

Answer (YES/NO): YES